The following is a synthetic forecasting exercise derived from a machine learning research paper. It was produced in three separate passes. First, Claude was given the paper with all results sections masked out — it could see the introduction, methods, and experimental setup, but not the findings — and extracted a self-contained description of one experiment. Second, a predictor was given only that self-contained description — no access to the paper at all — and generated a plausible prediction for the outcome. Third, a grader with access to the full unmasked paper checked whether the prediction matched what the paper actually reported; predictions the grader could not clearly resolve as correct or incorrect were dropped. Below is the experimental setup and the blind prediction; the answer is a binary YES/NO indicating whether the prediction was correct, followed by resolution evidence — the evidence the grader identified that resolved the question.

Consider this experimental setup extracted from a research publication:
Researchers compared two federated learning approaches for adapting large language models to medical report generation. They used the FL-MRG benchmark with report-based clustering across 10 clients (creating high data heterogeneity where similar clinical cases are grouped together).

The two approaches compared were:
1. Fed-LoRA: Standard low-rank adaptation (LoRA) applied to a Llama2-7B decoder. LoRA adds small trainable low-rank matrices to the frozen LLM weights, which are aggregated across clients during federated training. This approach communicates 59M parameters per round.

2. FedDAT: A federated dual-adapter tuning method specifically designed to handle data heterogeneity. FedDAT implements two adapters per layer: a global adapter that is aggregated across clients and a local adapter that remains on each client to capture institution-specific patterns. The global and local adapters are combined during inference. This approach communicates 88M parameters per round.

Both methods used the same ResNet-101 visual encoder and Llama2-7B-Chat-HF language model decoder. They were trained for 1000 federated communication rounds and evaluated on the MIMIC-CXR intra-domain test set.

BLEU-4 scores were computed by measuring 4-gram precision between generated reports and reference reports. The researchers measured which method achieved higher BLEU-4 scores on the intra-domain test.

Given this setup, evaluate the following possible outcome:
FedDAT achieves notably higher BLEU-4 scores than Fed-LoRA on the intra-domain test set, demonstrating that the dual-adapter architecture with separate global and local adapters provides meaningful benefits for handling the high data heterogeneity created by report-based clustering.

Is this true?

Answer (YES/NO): NO